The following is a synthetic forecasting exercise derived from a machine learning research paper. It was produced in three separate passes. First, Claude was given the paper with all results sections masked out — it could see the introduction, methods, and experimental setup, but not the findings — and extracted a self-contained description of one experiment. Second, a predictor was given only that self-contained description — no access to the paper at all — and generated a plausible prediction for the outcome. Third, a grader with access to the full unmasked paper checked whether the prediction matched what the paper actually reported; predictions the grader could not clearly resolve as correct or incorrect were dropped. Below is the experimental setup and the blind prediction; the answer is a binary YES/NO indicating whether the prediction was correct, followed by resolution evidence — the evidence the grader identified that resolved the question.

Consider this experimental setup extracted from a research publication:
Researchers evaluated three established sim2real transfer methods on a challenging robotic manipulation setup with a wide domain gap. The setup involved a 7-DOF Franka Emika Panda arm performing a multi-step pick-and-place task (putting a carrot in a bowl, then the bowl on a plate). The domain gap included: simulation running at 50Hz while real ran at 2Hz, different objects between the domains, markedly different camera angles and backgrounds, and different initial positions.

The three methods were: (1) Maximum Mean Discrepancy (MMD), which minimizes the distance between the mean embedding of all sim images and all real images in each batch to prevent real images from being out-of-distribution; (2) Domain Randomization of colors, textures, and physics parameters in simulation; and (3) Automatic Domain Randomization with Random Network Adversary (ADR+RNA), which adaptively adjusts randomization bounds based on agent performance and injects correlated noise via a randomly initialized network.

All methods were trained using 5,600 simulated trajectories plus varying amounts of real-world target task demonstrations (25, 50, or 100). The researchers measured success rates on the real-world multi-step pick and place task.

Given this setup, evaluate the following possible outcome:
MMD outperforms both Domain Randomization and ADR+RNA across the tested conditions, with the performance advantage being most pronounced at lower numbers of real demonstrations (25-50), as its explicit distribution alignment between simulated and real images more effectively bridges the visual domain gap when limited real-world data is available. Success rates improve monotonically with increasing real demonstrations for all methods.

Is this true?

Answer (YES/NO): NO